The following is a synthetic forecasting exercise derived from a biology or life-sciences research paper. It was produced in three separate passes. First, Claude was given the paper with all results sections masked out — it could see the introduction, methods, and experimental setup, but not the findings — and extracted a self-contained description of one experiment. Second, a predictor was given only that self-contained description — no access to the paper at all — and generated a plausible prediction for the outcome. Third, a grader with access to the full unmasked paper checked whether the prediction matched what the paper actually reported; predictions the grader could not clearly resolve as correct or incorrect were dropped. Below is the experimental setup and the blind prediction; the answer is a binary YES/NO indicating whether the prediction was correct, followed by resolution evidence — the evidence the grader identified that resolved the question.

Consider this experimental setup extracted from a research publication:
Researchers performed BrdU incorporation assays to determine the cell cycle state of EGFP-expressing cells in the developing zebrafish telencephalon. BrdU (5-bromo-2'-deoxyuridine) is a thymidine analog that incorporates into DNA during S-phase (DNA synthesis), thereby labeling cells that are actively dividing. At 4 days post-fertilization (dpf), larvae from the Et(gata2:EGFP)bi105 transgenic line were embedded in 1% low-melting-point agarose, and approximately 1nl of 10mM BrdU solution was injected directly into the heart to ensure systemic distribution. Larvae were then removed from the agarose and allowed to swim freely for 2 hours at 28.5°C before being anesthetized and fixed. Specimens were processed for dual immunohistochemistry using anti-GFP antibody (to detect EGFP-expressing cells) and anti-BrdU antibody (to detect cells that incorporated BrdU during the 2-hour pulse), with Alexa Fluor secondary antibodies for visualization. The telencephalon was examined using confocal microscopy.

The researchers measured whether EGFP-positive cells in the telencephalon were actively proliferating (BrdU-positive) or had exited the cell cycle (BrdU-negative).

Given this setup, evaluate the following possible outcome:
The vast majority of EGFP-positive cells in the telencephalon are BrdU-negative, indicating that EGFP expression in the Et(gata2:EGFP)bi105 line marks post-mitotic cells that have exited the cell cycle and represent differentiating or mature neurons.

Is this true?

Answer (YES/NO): YES